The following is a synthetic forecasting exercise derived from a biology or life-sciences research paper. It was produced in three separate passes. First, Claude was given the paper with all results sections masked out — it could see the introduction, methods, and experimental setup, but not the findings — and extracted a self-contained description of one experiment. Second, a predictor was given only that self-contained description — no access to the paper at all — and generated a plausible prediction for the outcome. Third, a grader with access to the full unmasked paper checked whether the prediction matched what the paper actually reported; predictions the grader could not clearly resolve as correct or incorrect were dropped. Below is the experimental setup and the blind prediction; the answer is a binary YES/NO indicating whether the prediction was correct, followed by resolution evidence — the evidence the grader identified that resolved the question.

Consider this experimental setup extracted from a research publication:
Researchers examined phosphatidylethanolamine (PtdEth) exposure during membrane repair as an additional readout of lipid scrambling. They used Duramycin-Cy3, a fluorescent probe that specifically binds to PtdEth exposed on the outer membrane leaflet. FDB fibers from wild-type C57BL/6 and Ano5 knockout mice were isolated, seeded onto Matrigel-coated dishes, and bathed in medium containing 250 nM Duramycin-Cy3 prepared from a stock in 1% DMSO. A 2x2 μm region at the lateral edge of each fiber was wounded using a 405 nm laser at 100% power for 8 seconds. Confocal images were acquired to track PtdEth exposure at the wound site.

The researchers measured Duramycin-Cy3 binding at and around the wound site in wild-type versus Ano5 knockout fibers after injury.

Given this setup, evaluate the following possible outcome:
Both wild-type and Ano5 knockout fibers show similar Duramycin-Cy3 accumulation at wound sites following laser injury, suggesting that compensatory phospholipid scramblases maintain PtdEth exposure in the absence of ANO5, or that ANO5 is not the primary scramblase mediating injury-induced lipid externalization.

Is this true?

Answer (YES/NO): NO